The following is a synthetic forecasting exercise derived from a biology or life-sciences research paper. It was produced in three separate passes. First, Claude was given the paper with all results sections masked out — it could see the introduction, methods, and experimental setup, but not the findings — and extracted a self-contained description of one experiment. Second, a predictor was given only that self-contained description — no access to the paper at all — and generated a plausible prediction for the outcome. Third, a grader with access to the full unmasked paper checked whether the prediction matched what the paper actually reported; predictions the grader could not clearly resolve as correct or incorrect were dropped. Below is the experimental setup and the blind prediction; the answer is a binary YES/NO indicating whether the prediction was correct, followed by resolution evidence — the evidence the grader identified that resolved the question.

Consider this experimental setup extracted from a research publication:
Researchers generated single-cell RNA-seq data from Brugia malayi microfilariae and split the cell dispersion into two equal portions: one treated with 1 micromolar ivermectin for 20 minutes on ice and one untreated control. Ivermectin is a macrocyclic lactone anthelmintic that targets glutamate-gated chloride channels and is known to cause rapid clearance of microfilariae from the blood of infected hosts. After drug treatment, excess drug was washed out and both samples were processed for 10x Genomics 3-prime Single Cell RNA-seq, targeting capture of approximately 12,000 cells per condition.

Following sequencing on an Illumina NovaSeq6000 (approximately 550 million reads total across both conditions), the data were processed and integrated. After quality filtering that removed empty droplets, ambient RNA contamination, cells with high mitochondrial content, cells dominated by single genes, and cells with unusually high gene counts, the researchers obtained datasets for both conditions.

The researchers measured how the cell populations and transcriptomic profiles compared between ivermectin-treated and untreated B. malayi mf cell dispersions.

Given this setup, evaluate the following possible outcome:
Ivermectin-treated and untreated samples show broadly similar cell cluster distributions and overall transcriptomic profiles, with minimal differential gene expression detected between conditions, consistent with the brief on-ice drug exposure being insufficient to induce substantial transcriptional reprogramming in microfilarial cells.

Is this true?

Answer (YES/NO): NO